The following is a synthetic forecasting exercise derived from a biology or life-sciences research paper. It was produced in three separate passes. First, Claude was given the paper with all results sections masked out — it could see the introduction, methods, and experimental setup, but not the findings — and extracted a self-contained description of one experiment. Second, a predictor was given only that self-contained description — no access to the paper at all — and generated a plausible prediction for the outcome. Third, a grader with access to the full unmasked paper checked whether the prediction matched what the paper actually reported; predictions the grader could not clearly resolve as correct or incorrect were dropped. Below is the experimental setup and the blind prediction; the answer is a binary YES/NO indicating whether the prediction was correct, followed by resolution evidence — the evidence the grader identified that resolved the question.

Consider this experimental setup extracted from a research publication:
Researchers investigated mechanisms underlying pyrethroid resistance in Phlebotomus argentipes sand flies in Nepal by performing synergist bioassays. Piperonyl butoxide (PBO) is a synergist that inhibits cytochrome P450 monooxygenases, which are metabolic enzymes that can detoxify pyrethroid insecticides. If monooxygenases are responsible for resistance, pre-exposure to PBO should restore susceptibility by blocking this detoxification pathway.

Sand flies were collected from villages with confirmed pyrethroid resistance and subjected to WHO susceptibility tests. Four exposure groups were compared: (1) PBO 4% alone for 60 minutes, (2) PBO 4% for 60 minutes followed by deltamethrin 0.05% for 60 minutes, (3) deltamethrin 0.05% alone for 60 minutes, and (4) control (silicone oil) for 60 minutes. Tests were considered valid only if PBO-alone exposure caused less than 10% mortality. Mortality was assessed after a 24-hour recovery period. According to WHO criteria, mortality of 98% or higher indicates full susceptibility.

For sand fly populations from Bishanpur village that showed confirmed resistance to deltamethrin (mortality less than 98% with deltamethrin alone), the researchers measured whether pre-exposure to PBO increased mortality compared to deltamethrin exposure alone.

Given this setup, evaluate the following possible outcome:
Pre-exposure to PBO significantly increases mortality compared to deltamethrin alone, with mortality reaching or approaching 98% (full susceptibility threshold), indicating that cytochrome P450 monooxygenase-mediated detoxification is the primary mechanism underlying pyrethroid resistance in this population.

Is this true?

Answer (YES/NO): YES